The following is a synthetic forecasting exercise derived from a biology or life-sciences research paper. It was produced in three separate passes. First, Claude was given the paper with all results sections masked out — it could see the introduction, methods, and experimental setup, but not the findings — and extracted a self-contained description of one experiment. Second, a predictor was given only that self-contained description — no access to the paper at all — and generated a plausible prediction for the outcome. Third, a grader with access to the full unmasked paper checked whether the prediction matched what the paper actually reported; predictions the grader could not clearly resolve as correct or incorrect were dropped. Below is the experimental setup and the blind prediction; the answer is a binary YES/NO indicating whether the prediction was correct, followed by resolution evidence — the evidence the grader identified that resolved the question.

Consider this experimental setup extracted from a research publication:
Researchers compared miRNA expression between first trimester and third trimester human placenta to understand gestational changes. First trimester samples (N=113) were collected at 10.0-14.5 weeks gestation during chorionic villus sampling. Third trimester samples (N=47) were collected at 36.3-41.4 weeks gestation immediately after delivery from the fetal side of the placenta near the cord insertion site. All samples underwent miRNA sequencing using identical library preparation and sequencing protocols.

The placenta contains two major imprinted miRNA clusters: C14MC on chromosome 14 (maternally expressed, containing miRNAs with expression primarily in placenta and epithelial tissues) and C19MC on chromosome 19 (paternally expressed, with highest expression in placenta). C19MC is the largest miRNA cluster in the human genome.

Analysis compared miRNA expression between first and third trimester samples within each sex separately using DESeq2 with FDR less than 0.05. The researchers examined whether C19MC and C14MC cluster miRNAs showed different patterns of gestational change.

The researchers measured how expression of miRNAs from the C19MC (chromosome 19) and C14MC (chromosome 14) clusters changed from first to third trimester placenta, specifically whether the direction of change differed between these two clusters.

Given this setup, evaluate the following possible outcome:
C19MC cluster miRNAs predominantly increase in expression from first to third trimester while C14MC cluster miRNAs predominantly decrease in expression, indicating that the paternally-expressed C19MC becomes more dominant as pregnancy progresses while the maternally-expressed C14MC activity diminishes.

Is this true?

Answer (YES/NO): NO